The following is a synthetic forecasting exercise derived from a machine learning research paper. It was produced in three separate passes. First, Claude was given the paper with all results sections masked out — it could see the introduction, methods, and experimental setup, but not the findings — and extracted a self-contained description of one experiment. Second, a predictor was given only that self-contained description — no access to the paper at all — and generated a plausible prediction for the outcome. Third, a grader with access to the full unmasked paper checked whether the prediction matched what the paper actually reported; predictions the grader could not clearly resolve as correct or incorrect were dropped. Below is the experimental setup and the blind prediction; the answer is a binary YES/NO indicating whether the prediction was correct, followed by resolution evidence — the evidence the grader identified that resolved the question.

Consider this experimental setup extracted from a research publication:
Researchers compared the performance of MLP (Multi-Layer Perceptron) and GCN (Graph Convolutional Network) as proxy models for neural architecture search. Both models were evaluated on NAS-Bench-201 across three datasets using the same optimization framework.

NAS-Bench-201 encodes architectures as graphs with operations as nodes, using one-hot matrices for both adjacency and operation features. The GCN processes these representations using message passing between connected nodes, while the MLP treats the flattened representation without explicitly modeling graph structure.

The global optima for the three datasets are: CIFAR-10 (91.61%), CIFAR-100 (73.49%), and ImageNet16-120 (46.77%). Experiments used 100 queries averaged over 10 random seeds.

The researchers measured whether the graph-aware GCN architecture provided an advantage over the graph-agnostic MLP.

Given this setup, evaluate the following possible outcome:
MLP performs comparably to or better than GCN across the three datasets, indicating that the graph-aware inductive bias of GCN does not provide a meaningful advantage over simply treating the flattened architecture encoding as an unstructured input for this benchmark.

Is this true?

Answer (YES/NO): YES